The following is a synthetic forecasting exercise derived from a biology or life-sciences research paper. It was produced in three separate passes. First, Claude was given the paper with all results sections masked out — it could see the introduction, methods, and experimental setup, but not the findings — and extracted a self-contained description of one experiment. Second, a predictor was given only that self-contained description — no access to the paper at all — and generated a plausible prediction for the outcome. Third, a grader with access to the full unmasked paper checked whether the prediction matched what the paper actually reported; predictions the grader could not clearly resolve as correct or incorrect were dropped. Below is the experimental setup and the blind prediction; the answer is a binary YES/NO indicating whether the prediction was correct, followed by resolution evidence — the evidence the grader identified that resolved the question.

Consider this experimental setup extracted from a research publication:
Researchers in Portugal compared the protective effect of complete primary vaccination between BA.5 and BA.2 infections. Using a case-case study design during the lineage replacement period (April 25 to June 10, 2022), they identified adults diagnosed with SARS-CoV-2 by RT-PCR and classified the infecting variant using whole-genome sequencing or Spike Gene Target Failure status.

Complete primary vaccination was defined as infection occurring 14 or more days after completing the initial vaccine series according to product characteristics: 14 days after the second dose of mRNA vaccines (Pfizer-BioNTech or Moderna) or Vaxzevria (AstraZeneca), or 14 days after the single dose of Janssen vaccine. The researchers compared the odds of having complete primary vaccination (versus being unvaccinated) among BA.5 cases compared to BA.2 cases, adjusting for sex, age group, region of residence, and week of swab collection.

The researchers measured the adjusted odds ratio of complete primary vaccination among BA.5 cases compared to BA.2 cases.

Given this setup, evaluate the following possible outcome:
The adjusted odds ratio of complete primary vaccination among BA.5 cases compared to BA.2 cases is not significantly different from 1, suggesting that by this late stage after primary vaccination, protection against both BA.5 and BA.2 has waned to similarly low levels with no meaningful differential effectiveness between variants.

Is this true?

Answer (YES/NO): YES